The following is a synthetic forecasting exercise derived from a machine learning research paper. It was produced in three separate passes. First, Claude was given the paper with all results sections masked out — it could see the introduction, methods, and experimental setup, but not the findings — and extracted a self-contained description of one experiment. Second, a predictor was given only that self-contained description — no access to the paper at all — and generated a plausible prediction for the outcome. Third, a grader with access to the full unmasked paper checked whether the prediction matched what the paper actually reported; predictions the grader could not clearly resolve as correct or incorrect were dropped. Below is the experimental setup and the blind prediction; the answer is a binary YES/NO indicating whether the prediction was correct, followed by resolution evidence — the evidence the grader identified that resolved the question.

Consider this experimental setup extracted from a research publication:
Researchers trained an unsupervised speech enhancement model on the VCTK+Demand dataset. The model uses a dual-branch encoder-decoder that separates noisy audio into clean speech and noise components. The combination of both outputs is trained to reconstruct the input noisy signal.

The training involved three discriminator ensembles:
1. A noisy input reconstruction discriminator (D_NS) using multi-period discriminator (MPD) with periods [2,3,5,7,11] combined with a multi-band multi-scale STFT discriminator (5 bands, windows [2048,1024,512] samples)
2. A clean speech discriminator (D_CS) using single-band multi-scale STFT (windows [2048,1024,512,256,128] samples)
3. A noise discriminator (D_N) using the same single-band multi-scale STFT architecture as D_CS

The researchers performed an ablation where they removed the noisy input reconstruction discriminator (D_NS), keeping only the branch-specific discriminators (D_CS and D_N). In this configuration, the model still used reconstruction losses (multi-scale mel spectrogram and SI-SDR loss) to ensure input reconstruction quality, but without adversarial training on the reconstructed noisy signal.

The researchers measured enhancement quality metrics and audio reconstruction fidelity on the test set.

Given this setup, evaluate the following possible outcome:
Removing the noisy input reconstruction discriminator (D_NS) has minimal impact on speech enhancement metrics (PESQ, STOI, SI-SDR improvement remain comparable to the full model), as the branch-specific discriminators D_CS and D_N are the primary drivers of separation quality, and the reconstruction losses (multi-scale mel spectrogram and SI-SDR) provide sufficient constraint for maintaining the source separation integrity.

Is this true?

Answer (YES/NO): NO